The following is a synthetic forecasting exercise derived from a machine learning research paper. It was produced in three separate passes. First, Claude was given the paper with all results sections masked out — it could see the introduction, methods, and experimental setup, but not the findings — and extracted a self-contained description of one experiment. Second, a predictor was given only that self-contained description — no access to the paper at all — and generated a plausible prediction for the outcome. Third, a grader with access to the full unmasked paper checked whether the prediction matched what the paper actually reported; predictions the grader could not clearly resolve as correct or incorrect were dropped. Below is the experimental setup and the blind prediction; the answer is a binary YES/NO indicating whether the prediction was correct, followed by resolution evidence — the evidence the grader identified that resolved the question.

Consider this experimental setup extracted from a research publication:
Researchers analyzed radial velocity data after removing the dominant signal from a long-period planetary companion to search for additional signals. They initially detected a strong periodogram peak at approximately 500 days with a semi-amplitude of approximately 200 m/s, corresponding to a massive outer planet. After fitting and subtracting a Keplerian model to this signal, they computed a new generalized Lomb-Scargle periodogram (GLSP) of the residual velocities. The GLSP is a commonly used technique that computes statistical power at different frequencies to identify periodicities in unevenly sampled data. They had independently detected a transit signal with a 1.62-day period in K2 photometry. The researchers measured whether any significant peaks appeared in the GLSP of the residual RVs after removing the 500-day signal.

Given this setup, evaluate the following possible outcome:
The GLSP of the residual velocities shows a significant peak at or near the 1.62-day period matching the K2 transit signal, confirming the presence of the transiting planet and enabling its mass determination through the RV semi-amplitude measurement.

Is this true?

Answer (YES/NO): YES